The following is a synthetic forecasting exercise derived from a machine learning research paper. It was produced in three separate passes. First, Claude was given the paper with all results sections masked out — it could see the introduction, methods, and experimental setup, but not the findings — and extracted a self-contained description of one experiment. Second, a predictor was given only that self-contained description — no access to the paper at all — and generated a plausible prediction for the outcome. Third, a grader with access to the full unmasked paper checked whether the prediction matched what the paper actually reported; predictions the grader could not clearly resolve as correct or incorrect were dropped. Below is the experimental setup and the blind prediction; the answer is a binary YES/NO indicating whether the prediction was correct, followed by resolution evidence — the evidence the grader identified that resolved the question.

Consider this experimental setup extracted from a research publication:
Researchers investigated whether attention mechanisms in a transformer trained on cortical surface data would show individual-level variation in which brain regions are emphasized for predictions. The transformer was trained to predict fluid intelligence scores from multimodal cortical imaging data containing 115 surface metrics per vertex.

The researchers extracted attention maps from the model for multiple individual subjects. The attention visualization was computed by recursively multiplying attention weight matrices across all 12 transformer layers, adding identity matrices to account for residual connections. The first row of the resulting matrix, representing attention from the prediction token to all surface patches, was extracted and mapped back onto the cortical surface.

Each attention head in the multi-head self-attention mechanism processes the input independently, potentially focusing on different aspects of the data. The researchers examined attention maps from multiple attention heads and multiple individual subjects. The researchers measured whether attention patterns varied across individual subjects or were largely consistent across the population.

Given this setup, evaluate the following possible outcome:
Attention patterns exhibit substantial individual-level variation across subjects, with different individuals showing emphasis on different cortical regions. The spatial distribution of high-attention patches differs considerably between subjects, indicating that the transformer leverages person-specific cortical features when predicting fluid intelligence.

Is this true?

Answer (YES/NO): NO